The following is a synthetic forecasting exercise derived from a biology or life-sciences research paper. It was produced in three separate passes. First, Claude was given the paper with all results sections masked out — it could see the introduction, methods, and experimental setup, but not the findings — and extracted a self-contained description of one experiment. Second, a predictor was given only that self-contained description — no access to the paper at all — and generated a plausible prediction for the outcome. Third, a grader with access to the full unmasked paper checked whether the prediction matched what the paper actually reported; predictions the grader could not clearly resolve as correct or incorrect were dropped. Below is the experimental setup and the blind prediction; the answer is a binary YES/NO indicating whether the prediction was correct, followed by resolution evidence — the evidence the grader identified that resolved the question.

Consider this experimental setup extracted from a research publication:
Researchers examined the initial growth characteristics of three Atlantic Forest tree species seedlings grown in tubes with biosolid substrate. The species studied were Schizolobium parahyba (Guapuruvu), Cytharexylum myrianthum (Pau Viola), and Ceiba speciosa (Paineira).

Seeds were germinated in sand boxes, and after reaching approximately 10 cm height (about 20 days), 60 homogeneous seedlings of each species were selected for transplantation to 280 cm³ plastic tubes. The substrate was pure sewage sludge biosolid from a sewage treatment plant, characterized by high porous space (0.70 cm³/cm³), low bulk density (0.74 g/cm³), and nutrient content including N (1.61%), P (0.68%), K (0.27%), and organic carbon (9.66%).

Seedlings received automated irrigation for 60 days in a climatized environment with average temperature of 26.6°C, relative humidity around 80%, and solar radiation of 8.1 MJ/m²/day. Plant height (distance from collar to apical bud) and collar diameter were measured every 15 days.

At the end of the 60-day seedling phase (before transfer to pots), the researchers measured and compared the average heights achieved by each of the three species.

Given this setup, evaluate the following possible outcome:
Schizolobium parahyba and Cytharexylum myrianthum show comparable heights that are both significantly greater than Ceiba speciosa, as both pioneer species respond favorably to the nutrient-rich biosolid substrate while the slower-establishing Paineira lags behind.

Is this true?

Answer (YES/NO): NO